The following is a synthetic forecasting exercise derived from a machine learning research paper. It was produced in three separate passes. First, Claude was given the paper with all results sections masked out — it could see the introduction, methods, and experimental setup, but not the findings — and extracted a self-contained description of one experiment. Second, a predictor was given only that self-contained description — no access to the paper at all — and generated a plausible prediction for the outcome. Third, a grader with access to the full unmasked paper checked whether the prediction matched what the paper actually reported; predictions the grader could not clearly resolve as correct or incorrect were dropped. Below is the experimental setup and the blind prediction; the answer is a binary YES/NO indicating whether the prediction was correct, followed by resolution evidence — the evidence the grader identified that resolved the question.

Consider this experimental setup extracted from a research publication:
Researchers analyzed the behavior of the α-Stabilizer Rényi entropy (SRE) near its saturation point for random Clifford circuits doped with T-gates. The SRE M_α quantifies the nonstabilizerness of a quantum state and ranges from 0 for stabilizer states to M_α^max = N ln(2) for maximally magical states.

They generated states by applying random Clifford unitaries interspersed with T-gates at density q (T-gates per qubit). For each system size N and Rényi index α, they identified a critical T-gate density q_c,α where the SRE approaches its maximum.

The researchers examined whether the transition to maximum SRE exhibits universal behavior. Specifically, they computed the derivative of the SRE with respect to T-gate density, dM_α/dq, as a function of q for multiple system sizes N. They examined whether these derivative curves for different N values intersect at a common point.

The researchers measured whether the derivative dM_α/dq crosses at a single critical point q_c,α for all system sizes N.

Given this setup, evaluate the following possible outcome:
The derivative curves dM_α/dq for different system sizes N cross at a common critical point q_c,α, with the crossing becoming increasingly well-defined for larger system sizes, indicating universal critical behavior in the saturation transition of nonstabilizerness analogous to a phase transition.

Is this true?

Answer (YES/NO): YES